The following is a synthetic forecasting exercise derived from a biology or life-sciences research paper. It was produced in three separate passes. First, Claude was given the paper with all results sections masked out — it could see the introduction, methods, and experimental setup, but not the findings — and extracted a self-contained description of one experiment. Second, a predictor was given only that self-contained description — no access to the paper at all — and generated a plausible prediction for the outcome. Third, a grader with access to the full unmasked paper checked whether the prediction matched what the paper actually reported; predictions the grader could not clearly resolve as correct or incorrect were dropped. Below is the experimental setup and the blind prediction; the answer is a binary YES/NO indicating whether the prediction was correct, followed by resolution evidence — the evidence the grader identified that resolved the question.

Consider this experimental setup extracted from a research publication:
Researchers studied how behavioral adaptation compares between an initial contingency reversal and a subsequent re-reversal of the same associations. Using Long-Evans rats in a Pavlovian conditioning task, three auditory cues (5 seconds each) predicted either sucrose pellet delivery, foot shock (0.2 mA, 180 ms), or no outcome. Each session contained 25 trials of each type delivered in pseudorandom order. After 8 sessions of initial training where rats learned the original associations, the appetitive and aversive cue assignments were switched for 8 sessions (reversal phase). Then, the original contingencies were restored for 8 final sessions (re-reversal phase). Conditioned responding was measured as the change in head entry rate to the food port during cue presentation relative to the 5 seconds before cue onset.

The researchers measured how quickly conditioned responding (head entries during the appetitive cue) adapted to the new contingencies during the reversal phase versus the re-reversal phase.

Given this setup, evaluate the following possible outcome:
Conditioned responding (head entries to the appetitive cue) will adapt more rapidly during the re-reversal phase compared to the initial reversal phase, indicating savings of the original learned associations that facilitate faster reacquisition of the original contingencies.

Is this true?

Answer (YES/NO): NO